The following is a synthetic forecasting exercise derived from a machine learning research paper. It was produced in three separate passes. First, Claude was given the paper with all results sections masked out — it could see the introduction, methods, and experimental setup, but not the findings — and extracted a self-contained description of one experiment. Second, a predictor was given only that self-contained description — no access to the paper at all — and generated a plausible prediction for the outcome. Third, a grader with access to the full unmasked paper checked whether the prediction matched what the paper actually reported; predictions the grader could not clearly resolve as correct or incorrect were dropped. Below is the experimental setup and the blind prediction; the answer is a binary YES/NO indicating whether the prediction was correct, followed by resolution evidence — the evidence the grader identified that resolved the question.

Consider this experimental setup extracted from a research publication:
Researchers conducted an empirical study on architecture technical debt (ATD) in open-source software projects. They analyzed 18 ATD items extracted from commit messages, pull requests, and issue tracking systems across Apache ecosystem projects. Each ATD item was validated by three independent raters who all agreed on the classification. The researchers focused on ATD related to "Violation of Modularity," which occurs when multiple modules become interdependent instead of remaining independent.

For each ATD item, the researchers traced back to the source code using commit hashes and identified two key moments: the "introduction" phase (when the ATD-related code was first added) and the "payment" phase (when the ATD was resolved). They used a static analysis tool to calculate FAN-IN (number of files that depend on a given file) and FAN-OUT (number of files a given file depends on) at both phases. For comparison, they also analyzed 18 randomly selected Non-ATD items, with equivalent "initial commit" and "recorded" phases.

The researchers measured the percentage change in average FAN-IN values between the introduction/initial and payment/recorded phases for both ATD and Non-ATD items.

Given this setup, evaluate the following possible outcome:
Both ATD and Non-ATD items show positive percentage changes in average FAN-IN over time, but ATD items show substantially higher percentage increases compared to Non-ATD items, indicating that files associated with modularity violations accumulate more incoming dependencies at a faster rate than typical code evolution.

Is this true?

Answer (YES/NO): NO